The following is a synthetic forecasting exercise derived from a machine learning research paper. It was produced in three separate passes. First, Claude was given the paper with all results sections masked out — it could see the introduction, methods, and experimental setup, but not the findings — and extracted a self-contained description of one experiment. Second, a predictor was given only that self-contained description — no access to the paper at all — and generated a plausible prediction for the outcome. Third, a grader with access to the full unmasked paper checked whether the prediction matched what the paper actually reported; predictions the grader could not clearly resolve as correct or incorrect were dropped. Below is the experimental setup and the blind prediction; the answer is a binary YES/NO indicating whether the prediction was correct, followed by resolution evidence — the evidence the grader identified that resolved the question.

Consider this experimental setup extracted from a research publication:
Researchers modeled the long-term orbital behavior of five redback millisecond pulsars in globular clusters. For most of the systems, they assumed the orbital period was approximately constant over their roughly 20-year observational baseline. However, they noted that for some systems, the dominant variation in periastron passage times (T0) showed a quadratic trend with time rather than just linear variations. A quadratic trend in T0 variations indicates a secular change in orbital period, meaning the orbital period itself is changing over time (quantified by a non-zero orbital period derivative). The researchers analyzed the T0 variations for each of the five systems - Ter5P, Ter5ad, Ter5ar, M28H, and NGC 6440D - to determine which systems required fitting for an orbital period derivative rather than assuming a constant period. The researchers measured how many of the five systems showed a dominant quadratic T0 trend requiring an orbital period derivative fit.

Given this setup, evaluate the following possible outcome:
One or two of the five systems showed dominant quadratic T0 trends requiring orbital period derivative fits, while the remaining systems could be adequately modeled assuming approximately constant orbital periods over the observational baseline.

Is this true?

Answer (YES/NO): YES